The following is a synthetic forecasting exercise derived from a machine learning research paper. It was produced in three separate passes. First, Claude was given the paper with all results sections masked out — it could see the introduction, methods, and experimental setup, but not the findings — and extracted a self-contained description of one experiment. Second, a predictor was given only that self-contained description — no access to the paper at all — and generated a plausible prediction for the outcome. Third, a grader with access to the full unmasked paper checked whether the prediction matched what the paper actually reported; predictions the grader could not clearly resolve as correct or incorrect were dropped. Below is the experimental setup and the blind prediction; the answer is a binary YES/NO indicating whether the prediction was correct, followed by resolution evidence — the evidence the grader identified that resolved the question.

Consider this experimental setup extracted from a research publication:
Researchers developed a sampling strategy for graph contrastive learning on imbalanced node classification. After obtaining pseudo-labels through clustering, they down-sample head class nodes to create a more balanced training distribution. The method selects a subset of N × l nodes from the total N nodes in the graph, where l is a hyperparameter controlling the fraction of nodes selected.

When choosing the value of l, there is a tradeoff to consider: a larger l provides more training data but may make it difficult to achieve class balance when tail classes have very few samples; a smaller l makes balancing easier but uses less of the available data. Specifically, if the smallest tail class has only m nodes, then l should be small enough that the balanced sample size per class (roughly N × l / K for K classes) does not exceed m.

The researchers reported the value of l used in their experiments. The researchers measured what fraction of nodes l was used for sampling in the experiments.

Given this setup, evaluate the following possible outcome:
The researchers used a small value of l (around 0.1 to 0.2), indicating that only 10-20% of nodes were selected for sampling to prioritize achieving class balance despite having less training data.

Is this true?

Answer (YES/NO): YES